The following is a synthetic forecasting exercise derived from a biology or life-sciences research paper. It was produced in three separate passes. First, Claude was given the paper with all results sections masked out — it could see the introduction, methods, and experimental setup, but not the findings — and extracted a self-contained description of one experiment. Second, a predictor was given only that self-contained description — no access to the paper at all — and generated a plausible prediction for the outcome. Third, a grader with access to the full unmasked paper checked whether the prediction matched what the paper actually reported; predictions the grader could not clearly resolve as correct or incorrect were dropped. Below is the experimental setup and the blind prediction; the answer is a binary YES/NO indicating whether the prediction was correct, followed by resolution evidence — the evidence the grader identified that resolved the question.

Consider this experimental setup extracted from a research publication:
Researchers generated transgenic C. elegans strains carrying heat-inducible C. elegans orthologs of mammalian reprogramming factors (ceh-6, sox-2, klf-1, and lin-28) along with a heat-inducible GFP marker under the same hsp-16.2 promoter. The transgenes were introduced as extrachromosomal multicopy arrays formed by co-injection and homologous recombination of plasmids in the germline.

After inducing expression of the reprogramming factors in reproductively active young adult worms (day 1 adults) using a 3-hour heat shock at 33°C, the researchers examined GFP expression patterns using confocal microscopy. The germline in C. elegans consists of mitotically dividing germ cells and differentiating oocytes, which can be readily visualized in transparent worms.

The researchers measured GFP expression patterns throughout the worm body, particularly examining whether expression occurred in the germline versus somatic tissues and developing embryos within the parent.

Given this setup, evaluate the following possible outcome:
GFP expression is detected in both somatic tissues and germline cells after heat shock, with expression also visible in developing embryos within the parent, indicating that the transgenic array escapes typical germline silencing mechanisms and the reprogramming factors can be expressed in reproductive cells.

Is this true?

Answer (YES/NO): NO